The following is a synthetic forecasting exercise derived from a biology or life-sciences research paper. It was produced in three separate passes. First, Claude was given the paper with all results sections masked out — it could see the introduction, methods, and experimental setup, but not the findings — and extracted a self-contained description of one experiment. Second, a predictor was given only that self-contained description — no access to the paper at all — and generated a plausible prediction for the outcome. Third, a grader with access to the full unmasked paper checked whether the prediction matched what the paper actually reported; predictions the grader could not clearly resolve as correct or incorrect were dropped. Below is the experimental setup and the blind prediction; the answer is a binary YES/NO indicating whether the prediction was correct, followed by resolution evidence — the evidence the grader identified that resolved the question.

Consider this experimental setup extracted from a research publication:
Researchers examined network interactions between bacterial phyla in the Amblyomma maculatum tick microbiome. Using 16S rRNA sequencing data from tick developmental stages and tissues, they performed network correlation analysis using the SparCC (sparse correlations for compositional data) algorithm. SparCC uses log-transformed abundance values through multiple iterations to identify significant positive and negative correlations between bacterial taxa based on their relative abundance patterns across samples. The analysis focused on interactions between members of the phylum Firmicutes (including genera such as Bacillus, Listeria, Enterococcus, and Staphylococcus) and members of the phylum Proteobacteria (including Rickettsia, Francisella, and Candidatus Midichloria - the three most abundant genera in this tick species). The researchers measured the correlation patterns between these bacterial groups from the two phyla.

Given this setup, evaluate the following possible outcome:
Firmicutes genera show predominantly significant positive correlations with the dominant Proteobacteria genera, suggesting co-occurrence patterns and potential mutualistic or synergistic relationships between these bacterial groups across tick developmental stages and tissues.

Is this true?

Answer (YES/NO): NO